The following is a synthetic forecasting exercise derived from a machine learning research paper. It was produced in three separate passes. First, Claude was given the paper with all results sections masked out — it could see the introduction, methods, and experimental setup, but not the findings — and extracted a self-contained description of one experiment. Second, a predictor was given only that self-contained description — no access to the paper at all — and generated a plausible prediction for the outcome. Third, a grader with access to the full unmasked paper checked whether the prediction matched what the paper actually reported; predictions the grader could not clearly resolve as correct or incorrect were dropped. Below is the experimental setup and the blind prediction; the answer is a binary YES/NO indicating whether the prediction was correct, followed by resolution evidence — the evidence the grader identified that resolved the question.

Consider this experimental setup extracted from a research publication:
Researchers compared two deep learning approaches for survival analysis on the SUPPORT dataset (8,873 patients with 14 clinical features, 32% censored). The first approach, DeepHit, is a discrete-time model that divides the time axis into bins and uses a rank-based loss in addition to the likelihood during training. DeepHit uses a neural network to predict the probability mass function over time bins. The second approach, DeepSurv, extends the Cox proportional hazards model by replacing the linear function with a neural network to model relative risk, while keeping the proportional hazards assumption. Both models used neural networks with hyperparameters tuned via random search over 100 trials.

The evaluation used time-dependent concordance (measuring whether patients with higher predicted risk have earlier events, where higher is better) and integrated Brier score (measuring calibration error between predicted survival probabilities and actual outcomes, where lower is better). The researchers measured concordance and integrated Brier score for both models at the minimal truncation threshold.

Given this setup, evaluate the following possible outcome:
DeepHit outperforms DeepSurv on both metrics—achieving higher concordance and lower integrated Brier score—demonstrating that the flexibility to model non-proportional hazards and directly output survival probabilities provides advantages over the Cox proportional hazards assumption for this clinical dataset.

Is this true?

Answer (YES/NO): NO